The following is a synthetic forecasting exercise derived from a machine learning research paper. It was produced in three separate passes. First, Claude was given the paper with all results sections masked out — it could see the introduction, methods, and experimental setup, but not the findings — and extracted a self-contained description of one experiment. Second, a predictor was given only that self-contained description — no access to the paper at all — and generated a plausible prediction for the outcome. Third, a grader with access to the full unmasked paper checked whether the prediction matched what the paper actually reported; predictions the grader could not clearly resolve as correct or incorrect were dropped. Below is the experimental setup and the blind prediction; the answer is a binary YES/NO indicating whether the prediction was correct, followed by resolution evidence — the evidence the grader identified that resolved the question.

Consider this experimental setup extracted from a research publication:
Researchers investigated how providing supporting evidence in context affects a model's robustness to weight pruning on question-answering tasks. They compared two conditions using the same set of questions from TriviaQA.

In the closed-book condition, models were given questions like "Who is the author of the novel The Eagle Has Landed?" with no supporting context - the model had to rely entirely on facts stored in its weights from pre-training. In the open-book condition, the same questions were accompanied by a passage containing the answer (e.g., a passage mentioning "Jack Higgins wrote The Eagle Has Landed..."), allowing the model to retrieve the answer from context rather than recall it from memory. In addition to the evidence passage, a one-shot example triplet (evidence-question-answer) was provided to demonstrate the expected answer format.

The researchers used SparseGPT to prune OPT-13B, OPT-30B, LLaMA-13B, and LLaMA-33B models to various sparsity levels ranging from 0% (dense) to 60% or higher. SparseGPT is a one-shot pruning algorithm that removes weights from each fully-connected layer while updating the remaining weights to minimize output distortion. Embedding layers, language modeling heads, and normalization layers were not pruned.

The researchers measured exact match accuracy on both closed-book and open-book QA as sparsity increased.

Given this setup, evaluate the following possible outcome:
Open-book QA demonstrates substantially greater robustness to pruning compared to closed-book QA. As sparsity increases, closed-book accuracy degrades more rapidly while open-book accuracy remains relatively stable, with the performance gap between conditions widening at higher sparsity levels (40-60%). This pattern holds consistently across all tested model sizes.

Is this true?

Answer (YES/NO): YES